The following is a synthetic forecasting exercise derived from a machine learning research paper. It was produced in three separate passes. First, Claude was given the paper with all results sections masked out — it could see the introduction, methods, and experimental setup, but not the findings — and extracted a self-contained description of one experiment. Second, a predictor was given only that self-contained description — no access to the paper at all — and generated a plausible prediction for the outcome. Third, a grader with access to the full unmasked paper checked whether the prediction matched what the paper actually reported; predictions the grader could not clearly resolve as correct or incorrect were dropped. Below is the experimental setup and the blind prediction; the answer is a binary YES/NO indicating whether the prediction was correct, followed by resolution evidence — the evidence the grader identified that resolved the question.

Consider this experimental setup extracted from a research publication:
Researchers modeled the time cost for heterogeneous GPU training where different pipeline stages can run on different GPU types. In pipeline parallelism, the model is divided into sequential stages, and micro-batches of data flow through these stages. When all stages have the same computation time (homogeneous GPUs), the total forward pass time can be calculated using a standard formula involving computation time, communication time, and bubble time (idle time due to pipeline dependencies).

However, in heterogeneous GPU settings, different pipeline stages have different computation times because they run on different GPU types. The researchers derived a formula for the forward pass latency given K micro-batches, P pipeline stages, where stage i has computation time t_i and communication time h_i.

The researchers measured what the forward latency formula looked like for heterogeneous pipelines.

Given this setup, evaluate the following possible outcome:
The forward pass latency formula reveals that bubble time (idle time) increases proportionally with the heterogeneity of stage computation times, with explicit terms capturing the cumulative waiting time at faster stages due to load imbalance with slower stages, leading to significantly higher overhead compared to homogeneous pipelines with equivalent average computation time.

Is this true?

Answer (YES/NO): NO